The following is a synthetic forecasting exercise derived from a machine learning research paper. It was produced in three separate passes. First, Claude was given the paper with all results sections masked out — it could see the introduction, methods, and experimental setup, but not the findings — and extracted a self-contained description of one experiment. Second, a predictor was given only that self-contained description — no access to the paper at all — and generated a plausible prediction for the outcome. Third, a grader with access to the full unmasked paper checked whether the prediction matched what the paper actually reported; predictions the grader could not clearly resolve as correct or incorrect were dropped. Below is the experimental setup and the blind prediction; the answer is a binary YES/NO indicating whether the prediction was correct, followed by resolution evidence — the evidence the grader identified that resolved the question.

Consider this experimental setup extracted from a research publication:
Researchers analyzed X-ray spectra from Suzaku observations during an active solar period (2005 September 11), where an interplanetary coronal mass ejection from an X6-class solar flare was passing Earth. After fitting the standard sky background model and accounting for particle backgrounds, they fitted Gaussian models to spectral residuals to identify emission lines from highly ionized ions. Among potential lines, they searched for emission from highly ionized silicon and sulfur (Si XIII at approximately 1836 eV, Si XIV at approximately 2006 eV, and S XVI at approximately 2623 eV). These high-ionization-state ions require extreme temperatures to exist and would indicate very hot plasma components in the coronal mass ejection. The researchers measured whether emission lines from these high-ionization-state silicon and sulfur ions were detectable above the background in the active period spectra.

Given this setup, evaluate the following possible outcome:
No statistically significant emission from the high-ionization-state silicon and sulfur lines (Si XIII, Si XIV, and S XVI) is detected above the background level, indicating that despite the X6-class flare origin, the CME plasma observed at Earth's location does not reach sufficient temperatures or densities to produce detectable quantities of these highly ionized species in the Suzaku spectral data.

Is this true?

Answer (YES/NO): NO